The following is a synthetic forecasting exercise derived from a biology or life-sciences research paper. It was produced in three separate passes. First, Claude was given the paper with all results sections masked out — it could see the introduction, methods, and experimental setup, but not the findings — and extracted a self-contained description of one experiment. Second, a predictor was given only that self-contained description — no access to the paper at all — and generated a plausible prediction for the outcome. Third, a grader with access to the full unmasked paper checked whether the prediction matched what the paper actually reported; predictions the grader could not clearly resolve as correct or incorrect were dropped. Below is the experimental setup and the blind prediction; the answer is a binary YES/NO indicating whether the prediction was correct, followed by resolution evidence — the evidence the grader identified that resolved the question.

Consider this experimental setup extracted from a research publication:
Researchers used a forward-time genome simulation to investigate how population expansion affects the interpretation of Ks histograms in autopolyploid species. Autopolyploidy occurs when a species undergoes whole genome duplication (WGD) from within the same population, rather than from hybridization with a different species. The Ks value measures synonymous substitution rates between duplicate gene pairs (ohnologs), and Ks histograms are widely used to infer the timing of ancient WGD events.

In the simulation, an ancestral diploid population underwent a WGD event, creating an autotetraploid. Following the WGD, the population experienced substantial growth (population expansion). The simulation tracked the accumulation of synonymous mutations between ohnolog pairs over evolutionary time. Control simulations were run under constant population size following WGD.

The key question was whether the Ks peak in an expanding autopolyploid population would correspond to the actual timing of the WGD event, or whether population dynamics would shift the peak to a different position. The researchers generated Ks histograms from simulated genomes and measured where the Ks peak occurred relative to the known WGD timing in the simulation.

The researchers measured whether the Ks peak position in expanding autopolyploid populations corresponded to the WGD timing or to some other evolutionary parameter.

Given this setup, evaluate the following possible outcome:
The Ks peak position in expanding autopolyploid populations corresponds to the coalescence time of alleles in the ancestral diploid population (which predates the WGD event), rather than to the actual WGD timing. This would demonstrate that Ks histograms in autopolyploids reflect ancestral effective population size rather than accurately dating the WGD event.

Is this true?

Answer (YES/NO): YES